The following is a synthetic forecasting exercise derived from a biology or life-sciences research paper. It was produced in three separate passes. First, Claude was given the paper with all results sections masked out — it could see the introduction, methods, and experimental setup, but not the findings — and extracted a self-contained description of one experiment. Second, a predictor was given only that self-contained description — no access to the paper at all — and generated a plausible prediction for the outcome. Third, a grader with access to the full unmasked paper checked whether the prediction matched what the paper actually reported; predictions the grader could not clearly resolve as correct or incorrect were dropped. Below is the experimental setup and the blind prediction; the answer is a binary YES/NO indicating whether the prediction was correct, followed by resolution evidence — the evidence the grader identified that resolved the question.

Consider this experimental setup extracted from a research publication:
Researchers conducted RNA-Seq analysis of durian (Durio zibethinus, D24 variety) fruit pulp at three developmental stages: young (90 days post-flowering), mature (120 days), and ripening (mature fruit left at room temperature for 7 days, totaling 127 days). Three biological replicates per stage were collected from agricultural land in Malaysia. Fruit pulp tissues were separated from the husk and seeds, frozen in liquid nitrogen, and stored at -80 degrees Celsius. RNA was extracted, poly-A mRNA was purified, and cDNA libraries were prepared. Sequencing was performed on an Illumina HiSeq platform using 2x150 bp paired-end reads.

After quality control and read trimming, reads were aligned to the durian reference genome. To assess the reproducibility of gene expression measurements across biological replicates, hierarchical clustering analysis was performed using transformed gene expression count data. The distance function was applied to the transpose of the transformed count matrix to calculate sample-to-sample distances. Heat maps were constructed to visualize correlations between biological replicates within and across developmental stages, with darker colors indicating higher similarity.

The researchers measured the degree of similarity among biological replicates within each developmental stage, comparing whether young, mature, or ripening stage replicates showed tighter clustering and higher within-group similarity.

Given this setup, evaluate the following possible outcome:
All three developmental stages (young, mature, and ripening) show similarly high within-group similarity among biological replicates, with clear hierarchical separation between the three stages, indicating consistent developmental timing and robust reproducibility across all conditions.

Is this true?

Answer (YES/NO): NO